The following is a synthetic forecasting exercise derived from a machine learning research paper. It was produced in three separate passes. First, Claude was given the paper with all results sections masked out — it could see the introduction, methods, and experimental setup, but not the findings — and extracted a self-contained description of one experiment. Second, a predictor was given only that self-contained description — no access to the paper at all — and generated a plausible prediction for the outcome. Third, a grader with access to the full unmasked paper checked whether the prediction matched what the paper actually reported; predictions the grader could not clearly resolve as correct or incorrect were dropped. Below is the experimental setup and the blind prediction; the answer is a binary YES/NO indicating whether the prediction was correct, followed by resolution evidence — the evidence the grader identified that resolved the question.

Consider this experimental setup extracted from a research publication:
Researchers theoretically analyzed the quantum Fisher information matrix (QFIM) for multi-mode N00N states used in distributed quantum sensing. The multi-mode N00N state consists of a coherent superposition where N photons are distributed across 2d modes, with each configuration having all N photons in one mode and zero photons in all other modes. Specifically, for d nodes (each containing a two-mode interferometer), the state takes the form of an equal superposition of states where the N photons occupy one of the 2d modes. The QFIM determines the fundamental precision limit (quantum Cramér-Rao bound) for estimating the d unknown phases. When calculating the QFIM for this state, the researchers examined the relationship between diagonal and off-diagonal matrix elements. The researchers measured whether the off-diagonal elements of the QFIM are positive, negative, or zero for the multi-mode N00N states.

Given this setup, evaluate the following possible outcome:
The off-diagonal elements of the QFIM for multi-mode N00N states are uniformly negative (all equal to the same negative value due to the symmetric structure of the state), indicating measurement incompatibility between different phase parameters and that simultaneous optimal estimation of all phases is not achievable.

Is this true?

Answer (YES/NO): YES